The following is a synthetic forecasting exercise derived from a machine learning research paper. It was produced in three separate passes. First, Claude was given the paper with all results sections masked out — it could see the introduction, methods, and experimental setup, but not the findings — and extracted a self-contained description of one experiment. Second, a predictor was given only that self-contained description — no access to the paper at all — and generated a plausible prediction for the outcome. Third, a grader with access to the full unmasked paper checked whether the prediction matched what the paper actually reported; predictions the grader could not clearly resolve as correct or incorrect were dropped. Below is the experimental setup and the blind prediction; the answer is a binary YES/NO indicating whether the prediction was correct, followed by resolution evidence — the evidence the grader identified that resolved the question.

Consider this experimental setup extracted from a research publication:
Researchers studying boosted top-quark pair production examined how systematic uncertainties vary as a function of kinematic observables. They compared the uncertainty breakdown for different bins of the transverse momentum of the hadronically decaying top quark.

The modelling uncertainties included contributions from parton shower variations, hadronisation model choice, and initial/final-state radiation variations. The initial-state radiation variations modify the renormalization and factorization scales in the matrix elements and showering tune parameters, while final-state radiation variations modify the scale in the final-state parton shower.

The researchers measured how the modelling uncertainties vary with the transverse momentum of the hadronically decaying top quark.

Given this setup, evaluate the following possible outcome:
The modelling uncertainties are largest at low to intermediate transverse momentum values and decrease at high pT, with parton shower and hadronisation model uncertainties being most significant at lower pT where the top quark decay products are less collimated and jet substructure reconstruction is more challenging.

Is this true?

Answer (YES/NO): NO